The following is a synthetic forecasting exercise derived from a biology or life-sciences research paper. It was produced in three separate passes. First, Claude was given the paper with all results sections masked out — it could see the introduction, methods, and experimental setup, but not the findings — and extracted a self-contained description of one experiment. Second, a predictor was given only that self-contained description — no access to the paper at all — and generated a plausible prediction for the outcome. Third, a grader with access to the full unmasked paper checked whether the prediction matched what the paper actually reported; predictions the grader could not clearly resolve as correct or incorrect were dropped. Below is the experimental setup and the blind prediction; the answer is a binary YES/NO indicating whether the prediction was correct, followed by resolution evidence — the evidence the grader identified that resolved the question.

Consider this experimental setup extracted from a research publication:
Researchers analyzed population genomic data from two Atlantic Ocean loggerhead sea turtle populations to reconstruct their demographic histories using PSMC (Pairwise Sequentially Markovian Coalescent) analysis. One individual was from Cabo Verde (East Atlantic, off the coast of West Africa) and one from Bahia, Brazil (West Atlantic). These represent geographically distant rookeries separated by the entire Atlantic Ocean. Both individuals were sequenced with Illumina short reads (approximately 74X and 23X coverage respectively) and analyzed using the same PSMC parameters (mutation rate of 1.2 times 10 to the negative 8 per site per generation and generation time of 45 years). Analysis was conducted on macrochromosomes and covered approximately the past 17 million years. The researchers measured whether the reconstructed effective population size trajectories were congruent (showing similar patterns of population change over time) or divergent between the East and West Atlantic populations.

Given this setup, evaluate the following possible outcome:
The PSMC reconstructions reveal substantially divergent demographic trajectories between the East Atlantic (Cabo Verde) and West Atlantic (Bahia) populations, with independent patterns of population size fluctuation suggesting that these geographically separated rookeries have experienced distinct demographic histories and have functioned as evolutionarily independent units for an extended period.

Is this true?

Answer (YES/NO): NO